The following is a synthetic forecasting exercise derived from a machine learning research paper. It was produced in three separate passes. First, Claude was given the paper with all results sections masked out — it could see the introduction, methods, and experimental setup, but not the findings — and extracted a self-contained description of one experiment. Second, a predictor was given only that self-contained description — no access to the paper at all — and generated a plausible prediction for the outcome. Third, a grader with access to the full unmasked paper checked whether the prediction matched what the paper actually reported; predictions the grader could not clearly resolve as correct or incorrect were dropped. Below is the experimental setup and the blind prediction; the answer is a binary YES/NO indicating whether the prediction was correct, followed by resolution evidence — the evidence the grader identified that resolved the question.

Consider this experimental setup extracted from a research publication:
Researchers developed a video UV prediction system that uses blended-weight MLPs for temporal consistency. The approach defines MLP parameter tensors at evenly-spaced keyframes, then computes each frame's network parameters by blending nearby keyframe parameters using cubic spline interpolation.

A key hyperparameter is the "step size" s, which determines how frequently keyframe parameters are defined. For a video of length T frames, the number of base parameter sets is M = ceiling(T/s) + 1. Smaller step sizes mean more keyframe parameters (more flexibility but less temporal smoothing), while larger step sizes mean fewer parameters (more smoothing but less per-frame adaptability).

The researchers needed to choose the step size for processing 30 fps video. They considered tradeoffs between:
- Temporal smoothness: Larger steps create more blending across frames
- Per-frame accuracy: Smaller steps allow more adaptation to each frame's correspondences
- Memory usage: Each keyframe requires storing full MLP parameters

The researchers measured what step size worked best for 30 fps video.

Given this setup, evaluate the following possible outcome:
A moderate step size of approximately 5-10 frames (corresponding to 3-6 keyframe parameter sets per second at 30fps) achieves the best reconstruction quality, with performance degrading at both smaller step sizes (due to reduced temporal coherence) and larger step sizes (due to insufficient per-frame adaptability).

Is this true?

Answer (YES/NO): YES